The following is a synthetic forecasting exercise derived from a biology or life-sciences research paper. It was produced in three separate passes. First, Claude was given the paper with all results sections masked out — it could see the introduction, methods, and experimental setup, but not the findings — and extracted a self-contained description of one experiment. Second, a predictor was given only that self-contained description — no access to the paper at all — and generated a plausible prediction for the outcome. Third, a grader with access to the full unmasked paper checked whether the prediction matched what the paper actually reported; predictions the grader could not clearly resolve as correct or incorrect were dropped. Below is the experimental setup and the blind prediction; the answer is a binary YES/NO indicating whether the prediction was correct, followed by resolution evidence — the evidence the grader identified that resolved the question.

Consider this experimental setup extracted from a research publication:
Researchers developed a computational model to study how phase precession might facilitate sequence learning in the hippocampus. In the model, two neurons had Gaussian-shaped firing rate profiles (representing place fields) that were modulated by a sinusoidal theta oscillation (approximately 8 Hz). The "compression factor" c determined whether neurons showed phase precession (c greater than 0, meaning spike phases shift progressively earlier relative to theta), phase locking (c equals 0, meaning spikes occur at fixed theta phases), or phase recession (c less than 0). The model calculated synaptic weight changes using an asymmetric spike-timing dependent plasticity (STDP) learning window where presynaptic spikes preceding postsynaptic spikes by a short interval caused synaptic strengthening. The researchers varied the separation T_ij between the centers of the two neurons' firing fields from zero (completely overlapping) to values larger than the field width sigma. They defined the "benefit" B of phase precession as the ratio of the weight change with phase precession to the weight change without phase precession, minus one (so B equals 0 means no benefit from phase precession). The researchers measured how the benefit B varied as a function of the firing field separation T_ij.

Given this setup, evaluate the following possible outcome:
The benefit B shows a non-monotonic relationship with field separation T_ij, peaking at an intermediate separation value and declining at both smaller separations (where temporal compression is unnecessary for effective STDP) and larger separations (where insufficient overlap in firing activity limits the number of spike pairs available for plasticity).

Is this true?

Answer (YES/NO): NO